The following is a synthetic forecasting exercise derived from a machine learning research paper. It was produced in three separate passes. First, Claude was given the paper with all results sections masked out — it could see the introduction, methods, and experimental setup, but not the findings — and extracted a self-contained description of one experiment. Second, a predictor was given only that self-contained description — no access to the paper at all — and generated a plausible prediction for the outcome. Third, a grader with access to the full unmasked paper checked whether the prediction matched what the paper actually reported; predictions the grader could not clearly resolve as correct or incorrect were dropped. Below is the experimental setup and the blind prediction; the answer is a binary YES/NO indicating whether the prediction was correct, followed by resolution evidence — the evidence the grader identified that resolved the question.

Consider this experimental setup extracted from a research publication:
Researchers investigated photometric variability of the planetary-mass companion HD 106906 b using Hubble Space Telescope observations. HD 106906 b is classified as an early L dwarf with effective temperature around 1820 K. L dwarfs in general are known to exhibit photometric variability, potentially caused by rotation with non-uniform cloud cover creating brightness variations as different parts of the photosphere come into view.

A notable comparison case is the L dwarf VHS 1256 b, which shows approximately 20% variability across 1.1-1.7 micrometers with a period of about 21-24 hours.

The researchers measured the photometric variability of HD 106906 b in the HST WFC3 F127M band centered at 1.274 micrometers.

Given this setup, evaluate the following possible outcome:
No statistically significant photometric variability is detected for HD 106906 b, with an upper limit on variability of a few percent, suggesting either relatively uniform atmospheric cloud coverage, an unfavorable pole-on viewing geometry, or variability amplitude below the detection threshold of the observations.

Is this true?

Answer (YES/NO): NO